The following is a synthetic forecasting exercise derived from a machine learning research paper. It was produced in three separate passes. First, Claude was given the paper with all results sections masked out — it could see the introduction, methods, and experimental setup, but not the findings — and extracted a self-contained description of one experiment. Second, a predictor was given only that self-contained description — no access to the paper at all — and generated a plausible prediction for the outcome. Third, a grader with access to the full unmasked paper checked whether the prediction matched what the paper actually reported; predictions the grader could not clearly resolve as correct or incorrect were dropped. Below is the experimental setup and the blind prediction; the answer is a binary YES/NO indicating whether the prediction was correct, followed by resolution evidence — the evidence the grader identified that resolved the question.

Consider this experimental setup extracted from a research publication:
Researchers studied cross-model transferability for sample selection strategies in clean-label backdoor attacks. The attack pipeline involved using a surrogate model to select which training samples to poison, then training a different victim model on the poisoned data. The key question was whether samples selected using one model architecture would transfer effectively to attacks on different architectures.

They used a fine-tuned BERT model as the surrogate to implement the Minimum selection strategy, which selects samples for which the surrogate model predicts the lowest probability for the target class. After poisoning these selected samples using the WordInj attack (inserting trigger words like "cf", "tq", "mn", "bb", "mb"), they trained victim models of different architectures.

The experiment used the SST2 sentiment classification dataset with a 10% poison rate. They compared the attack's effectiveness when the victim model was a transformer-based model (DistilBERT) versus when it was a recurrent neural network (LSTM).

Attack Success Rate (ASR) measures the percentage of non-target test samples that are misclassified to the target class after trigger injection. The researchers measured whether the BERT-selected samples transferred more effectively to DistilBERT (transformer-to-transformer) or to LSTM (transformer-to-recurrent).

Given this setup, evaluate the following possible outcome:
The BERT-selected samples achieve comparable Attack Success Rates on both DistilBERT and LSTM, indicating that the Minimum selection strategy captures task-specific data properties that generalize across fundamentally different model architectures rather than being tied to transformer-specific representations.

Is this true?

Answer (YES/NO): NO